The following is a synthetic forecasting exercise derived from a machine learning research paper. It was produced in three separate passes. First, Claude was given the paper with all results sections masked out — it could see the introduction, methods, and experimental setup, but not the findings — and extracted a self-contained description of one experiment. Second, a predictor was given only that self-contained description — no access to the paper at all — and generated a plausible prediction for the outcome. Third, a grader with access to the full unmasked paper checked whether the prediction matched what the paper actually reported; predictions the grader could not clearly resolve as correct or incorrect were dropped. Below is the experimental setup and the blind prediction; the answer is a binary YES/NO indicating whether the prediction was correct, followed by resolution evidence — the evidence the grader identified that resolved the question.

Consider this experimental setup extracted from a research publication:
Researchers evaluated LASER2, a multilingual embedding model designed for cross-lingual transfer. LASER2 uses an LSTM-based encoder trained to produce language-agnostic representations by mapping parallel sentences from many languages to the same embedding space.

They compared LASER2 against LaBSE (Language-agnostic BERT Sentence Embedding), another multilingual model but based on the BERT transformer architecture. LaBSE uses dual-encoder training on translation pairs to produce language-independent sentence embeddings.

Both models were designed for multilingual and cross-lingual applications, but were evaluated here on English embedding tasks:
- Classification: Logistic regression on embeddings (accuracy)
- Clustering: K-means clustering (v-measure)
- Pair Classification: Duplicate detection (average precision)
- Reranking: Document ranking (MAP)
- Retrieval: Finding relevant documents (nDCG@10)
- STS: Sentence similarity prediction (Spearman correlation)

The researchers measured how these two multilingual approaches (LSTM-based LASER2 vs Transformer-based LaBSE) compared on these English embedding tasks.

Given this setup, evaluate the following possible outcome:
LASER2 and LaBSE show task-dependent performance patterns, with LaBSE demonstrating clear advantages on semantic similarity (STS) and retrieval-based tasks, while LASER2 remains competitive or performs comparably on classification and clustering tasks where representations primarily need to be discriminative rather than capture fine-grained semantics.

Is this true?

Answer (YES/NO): NO